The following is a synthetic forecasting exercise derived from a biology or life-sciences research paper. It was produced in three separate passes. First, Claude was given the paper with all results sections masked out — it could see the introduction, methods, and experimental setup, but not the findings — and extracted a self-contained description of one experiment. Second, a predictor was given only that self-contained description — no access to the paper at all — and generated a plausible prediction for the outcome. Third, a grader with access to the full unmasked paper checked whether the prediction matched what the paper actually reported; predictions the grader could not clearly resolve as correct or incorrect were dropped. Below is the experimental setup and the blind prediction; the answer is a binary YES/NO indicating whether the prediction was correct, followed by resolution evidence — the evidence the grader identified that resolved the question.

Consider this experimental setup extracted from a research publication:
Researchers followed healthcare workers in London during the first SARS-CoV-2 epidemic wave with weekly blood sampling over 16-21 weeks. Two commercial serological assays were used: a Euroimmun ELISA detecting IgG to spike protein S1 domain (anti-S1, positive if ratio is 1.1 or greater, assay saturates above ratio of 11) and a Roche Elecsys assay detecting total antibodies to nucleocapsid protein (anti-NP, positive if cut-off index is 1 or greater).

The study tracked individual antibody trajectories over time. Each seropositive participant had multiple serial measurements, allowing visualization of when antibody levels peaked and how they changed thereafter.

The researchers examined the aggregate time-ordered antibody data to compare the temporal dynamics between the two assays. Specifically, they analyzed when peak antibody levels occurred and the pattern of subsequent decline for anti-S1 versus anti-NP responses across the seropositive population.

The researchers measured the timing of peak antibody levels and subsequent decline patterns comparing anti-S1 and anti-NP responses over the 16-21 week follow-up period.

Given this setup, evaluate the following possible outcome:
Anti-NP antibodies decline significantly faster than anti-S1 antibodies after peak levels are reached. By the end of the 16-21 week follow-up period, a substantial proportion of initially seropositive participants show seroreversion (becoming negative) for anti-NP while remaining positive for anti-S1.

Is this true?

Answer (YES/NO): NO